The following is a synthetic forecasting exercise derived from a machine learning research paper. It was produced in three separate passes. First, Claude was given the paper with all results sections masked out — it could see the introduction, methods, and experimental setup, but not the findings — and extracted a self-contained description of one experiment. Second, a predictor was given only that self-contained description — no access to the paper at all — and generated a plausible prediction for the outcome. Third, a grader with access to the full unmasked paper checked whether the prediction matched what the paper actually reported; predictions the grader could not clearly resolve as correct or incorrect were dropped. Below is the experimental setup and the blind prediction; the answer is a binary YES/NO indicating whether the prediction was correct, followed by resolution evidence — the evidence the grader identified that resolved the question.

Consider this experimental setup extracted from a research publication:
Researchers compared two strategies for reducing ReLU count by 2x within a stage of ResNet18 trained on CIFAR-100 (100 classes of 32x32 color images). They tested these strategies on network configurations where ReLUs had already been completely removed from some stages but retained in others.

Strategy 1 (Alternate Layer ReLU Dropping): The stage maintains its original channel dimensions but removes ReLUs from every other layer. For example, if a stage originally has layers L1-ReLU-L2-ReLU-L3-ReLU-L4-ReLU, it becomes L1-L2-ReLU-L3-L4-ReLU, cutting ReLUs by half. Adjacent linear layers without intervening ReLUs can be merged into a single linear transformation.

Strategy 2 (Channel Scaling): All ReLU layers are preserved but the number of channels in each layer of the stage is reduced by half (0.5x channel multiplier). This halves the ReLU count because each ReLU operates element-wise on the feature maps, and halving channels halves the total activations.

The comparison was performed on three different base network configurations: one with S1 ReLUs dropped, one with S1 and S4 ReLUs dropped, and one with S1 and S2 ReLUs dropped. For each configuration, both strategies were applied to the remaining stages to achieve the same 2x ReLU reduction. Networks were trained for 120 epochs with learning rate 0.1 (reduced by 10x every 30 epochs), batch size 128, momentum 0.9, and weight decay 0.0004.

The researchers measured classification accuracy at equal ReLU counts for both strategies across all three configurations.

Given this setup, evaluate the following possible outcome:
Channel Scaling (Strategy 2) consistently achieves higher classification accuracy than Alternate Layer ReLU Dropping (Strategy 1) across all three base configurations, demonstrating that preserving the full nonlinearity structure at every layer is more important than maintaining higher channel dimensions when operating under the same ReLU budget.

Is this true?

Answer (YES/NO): NO